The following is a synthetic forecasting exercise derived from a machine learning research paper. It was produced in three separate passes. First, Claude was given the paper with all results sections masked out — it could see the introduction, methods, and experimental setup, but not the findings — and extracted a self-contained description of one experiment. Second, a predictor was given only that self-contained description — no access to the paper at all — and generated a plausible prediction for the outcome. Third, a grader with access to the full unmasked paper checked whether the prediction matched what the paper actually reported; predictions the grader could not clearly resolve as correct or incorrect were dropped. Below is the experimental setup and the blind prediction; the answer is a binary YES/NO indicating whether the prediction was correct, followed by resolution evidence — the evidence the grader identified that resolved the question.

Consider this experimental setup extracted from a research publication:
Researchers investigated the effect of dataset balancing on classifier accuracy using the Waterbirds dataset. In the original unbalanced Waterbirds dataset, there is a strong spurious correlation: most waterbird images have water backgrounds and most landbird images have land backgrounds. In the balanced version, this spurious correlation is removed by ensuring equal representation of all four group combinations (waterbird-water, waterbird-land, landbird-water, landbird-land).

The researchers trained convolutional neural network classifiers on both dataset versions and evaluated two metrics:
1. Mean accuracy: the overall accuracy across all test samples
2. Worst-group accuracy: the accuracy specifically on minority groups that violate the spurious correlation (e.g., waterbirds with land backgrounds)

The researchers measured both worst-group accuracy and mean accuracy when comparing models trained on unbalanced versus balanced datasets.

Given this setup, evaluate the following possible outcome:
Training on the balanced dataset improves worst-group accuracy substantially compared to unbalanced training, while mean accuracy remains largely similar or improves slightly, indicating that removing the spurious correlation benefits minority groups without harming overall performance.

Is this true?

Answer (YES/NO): YES